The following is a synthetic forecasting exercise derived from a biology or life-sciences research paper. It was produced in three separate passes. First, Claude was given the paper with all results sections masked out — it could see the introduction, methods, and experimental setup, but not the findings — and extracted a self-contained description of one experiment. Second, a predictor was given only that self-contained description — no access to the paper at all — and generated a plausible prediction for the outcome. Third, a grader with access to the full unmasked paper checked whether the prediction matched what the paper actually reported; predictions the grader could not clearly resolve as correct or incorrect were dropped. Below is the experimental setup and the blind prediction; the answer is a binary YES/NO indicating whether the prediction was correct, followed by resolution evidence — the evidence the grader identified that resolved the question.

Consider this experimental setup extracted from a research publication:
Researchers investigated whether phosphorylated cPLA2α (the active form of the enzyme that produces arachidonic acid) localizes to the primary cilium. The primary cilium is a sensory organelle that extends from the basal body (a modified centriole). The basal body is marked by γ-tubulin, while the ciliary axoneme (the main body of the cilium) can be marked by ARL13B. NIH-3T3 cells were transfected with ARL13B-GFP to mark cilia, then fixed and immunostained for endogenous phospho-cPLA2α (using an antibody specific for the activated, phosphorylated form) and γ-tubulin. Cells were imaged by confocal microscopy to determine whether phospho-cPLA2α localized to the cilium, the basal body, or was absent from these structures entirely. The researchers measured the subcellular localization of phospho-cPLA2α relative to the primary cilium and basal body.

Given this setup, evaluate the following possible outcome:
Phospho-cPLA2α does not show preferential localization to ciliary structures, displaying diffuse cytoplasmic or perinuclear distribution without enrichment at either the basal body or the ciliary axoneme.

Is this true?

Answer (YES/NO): NO